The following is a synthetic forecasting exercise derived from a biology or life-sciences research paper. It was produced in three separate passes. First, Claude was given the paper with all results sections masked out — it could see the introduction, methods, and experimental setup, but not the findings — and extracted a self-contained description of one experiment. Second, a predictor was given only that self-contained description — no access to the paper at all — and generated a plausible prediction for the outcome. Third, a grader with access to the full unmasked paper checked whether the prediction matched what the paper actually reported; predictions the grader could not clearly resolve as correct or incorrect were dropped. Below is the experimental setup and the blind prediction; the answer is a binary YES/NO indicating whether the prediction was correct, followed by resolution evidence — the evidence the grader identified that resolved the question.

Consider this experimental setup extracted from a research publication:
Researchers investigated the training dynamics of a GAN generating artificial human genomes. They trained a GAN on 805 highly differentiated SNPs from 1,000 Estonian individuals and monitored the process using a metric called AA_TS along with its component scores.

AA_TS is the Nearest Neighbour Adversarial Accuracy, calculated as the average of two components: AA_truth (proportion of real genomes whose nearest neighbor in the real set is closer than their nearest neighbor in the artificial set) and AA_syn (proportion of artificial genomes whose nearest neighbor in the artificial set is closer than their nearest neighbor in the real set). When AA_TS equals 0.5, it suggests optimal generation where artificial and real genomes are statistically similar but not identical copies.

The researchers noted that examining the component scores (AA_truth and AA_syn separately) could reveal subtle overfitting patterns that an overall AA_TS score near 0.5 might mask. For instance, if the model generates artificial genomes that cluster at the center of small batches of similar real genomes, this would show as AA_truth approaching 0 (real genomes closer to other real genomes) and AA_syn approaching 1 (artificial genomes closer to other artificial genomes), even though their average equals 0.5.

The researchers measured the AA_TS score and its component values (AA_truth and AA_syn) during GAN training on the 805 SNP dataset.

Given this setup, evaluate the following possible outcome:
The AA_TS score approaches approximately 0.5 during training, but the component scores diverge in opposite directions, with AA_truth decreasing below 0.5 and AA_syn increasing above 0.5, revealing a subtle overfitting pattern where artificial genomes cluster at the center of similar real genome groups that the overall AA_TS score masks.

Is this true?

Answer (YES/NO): YES